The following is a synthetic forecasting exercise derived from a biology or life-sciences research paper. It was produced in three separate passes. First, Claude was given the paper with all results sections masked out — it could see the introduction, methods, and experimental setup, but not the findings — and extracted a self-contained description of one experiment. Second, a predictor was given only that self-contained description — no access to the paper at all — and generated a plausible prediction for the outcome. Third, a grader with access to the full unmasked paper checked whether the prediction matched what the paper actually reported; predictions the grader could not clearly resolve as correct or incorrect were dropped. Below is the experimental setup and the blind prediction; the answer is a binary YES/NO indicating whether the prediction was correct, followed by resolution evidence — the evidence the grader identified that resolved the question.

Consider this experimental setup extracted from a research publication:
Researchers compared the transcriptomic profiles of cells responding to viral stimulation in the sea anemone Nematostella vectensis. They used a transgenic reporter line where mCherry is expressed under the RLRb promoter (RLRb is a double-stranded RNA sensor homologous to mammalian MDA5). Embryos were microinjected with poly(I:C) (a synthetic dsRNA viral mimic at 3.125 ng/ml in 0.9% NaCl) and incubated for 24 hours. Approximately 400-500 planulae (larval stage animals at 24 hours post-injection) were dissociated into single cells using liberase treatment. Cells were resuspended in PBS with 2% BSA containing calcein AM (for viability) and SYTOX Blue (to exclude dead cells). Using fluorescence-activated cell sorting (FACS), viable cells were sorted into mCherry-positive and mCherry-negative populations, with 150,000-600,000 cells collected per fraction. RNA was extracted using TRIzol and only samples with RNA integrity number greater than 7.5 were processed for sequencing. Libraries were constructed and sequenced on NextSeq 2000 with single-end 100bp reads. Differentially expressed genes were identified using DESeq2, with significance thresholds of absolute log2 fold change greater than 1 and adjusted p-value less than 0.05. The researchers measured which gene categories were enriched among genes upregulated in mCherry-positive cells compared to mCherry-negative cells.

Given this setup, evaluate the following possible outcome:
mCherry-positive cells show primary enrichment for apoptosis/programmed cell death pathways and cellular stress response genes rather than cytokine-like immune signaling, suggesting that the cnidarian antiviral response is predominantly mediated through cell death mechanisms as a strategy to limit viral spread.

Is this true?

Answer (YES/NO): NO